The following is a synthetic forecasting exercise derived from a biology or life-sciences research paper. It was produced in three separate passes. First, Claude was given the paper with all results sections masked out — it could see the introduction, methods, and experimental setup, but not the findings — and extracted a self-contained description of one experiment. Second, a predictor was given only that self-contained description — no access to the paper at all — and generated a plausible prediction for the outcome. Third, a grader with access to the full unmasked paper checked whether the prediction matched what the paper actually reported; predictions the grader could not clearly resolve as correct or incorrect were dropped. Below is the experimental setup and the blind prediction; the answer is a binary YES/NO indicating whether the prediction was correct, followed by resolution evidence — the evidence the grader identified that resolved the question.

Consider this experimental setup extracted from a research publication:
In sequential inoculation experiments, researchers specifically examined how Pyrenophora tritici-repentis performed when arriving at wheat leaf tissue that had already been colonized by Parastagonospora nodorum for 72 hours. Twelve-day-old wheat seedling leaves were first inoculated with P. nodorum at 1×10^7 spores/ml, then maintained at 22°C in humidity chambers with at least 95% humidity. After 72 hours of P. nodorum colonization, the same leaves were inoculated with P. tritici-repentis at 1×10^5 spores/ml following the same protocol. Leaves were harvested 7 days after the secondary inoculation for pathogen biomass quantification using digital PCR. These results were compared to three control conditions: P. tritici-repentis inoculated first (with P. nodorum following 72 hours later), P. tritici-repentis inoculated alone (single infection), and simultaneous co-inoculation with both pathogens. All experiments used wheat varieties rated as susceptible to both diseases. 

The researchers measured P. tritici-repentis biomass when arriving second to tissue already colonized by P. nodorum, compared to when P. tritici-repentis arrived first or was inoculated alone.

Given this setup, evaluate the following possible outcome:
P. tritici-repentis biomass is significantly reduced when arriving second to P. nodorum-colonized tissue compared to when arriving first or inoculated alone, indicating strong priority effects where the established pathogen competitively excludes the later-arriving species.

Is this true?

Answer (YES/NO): YES